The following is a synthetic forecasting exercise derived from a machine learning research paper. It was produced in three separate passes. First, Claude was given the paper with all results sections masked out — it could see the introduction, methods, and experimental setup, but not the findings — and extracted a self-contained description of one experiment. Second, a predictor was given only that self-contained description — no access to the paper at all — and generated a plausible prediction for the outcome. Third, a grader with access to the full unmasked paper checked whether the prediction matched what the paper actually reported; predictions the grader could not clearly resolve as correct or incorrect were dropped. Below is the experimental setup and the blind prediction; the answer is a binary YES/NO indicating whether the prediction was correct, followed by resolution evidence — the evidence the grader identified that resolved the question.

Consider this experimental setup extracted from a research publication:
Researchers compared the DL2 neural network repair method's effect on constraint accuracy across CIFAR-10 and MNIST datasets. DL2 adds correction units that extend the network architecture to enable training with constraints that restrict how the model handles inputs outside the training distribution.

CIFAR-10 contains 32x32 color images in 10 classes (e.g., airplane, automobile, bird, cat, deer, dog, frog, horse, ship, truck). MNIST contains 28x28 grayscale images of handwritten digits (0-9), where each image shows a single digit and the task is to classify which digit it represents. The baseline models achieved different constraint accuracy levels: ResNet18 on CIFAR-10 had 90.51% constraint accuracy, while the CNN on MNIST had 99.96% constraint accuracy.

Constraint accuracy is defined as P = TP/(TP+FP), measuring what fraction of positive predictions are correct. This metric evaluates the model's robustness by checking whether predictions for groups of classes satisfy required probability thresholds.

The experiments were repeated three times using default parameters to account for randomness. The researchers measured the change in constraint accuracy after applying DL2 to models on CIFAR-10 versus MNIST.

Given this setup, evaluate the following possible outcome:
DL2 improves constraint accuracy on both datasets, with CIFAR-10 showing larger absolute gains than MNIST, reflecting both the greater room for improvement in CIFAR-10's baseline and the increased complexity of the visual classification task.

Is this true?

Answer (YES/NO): YES